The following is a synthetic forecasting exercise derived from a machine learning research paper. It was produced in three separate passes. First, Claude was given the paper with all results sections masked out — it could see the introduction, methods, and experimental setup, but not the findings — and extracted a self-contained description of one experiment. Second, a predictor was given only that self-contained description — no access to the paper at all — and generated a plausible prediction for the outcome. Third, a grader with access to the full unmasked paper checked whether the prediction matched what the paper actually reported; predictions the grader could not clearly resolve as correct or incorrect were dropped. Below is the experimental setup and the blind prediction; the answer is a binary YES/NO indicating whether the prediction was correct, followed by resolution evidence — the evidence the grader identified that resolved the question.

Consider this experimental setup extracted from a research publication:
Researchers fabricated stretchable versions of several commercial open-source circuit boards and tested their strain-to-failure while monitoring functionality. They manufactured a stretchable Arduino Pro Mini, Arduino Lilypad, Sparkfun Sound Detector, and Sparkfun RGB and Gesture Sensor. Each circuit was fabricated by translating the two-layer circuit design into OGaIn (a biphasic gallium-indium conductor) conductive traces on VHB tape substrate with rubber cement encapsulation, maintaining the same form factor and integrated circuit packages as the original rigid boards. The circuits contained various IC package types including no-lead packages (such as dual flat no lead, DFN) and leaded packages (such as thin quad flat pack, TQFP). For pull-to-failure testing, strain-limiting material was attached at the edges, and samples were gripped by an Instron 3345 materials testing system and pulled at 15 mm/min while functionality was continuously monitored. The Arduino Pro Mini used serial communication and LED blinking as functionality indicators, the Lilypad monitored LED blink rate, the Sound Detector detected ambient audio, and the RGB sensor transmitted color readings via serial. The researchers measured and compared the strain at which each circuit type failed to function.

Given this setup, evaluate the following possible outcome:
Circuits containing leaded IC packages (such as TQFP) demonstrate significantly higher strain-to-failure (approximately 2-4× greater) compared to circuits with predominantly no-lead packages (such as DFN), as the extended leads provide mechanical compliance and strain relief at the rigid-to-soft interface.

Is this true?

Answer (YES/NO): NO